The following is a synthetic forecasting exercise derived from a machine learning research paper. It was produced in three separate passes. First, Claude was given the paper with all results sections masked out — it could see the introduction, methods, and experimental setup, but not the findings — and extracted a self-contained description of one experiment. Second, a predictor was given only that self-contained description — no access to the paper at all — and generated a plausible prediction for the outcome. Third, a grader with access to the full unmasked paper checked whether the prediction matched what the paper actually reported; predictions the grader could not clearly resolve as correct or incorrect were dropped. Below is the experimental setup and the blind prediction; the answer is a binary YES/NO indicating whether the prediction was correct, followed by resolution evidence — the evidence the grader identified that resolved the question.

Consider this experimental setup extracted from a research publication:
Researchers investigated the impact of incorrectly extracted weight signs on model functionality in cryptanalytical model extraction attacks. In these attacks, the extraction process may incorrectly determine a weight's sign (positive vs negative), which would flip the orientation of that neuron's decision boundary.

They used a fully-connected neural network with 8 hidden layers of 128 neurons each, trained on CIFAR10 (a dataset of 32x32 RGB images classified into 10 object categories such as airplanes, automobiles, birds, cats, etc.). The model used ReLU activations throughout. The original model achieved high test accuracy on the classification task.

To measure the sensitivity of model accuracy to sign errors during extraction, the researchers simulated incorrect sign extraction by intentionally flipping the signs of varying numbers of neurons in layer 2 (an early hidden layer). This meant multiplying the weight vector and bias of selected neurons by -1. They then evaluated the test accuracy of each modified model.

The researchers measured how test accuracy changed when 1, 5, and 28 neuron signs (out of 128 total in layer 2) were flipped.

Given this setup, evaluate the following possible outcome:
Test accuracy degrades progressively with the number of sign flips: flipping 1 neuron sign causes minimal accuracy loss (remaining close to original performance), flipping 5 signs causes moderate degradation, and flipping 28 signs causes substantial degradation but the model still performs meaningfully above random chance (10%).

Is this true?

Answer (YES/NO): YES